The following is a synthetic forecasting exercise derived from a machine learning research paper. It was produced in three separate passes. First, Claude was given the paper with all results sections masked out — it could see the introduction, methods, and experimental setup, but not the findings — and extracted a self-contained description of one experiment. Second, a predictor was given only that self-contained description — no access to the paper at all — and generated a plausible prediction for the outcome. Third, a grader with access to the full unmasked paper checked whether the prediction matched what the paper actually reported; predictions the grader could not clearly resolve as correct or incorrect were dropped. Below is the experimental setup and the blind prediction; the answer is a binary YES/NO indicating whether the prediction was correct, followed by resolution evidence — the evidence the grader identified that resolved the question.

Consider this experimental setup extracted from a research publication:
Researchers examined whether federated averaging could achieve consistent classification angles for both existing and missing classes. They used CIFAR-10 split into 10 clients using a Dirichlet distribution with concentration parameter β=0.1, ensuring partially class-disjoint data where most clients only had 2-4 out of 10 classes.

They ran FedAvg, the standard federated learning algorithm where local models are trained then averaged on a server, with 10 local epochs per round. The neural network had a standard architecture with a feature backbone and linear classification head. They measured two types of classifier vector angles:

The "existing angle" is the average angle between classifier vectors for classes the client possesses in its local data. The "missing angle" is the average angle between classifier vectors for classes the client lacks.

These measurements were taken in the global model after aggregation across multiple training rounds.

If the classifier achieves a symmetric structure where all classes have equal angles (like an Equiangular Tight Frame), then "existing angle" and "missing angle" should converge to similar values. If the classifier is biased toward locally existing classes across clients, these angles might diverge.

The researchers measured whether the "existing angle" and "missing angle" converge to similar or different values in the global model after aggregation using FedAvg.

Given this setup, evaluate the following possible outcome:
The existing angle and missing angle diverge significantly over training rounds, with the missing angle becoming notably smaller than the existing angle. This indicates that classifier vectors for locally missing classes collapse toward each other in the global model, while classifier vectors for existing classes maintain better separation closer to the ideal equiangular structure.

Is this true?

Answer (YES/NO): NO